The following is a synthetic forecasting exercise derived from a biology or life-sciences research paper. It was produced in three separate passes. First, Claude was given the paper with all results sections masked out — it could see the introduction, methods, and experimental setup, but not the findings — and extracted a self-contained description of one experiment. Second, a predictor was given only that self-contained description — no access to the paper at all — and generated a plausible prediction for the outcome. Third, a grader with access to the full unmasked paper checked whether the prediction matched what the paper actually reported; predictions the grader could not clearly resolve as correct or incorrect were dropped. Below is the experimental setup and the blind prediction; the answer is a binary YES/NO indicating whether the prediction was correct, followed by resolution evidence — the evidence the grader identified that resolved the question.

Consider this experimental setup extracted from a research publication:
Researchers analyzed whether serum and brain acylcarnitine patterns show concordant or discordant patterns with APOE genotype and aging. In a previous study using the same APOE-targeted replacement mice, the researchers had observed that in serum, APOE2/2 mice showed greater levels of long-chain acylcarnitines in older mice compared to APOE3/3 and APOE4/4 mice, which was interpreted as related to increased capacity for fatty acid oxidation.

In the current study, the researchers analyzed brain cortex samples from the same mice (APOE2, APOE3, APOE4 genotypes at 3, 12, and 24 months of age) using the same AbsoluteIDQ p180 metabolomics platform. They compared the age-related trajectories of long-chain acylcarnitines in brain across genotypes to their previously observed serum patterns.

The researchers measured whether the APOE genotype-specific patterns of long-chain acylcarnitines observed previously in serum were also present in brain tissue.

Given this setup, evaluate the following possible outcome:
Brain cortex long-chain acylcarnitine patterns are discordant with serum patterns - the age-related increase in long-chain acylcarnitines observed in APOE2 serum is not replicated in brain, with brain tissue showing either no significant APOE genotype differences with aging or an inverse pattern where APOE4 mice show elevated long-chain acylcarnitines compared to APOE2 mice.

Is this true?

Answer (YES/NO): NO